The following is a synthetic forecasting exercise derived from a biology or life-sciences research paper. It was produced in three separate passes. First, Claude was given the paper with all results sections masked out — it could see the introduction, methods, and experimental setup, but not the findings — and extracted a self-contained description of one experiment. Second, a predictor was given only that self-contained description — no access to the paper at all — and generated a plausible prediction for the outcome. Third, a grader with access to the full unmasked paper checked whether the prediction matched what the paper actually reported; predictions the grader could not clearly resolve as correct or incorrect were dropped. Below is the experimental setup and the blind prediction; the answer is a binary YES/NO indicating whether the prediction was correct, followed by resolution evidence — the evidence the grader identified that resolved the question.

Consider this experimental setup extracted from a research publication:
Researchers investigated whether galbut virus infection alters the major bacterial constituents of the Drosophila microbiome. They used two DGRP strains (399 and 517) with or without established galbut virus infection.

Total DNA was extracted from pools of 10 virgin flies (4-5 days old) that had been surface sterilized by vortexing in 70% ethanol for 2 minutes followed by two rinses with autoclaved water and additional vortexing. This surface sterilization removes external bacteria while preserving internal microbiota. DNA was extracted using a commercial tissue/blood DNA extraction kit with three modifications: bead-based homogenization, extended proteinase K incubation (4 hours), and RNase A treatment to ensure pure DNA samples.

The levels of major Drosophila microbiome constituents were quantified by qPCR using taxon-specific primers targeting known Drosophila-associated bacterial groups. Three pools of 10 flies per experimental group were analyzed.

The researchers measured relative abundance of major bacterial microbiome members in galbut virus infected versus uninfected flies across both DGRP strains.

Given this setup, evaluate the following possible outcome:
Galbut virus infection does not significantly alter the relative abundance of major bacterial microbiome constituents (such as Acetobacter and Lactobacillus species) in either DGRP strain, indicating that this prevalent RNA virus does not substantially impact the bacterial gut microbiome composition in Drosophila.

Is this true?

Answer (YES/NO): YES